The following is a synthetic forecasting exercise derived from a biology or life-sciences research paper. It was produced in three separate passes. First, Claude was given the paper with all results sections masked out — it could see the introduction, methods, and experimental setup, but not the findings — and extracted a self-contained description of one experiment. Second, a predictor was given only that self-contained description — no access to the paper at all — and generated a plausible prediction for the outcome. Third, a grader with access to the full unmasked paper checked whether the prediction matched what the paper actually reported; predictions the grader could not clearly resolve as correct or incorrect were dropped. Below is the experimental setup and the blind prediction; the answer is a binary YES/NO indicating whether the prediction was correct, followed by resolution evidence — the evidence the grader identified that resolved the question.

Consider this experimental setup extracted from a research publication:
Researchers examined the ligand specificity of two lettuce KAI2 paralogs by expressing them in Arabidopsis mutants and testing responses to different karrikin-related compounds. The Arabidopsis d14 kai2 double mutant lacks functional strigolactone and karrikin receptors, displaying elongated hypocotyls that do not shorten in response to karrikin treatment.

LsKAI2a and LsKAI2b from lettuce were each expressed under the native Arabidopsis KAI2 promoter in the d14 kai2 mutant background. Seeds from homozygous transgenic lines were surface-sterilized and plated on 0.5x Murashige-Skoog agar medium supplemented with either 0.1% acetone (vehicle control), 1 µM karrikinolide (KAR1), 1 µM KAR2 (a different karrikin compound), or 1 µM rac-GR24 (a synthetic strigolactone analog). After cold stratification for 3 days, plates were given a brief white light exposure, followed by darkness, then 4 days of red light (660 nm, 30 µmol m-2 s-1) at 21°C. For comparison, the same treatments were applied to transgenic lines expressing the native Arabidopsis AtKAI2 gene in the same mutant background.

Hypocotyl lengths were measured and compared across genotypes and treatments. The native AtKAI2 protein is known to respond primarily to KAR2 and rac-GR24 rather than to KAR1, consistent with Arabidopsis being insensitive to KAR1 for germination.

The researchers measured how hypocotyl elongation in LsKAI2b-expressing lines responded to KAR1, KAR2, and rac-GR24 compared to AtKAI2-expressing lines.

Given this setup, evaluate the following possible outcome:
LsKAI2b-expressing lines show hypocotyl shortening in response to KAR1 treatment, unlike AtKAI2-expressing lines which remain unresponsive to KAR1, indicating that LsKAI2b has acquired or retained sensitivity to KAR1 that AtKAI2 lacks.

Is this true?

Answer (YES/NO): NO